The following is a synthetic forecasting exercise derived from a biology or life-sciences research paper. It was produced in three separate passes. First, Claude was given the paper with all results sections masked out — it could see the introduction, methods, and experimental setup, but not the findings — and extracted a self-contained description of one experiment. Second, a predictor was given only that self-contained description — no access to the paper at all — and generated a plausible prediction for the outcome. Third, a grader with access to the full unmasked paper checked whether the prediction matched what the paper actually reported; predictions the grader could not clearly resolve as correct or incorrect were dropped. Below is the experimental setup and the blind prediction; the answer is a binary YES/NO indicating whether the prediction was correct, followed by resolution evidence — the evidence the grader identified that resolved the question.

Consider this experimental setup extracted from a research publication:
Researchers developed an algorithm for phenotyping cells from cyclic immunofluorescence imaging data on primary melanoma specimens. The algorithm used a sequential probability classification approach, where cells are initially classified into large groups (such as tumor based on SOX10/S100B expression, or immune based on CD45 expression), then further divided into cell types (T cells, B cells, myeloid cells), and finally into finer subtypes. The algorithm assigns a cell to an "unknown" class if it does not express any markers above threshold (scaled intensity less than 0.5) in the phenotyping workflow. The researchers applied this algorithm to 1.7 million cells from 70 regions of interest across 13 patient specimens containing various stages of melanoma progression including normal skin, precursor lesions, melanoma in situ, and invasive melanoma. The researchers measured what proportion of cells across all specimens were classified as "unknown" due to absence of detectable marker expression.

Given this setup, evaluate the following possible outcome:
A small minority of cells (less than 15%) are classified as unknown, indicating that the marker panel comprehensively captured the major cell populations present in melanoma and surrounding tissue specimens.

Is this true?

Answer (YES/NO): NO